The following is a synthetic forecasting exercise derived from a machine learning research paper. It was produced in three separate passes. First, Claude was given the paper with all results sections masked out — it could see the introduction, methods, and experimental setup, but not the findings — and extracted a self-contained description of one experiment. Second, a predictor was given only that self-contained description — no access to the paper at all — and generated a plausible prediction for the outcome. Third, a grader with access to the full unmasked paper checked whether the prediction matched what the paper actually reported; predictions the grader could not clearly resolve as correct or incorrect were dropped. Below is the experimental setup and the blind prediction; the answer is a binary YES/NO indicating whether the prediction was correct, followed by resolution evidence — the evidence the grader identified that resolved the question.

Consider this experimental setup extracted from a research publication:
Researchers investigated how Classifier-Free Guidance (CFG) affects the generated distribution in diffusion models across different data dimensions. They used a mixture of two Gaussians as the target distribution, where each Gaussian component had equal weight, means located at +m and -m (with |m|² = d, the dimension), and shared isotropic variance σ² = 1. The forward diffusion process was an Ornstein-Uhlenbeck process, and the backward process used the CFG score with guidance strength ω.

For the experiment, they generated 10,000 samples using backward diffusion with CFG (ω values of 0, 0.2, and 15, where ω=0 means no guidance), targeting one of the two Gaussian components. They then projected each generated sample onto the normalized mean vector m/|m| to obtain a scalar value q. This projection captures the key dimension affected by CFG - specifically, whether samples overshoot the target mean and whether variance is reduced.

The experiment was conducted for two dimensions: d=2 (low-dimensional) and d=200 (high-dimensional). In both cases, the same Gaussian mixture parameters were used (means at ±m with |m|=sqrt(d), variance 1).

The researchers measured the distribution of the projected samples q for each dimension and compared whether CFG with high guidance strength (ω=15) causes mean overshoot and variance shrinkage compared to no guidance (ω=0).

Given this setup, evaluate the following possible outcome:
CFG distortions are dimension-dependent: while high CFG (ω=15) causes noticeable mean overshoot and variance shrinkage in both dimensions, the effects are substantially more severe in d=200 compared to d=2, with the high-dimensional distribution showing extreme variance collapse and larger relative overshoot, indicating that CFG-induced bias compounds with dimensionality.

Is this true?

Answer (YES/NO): NO